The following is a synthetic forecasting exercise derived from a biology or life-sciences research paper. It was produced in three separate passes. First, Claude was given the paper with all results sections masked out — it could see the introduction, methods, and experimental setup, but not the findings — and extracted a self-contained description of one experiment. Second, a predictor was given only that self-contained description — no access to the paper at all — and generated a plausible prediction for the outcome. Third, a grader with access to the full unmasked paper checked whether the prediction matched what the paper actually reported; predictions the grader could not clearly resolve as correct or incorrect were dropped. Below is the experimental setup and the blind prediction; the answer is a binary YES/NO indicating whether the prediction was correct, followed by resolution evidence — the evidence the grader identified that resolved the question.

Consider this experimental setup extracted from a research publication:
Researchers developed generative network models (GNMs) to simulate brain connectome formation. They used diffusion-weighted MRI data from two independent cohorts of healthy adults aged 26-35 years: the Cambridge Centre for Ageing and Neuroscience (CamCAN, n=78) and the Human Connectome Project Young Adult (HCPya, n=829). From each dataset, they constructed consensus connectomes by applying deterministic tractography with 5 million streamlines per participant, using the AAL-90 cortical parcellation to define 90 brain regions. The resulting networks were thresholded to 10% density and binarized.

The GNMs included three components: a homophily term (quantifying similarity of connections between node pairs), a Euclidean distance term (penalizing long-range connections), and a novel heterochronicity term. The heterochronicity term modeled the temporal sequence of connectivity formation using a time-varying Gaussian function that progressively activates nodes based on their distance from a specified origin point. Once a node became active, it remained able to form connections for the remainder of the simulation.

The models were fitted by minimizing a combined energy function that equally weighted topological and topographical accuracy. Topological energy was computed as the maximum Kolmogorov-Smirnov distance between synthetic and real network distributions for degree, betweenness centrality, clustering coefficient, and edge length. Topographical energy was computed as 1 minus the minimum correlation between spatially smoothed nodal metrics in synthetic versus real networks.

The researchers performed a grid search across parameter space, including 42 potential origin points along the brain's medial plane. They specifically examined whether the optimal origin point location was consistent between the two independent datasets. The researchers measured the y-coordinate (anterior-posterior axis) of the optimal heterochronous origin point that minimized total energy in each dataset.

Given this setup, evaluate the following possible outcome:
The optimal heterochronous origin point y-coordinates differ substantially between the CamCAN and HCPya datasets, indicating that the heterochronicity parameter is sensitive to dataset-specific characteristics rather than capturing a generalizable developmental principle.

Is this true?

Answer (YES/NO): NO